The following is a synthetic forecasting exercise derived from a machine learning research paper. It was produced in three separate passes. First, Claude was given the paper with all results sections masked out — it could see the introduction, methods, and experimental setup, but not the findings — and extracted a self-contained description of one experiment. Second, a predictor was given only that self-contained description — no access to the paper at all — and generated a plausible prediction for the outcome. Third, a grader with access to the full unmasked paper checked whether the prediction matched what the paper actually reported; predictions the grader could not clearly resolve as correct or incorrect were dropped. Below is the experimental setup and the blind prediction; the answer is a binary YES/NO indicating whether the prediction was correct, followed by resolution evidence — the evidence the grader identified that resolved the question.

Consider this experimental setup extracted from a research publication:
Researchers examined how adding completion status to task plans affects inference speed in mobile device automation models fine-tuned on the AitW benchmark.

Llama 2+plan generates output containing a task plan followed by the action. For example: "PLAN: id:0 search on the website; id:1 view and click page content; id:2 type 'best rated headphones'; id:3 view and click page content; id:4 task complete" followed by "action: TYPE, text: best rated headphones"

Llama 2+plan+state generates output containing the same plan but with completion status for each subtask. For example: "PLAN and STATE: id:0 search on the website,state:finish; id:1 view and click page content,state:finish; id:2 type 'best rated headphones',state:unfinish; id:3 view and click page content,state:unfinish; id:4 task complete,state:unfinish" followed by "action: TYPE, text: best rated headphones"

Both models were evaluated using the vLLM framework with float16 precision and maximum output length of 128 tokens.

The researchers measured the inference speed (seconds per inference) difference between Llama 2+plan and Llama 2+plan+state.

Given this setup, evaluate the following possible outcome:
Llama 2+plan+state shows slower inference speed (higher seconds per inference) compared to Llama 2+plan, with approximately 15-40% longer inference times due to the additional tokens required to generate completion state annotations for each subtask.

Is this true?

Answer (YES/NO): NO